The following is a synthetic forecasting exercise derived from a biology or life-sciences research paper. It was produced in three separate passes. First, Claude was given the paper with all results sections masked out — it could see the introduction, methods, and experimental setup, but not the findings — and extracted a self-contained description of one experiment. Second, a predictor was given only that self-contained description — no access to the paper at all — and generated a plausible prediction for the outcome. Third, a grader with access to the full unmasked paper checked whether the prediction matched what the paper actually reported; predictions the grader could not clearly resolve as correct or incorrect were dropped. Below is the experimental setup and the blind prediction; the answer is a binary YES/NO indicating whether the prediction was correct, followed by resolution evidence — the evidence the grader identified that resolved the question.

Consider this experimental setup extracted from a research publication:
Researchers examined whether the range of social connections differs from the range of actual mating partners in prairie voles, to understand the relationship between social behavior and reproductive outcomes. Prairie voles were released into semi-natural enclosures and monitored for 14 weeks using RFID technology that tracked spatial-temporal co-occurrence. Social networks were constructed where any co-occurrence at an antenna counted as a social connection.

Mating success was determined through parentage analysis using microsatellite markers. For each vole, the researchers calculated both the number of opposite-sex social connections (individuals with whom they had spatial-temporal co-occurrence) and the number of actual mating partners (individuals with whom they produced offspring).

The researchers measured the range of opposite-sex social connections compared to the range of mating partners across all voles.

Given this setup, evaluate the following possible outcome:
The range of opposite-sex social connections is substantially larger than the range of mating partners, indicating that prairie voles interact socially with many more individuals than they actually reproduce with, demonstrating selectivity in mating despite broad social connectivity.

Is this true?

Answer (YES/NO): YES